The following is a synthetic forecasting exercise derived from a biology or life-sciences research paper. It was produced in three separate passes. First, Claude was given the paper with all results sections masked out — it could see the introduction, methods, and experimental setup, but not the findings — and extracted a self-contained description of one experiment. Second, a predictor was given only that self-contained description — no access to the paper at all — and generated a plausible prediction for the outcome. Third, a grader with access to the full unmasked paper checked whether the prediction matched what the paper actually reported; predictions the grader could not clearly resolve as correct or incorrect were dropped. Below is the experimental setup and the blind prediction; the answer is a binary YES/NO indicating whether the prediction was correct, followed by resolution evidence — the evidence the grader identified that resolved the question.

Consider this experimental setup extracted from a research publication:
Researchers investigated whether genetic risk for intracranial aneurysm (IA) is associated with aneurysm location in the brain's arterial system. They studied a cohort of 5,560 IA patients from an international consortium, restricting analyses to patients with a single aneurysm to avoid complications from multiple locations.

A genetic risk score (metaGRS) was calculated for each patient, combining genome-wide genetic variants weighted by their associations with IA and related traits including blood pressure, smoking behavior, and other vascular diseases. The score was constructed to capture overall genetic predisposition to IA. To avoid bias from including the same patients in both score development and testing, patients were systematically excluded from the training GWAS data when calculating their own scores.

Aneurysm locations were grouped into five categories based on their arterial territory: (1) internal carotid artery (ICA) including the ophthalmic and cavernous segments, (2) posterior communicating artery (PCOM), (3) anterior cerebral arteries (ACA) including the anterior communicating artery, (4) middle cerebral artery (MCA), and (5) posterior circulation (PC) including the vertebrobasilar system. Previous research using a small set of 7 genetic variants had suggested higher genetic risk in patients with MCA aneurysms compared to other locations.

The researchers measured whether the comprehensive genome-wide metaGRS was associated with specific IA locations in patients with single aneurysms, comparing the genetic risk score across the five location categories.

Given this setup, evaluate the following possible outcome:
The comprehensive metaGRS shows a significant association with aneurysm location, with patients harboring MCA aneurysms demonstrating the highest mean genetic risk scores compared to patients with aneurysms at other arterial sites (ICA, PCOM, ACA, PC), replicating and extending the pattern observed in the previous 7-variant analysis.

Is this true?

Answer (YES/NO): NO